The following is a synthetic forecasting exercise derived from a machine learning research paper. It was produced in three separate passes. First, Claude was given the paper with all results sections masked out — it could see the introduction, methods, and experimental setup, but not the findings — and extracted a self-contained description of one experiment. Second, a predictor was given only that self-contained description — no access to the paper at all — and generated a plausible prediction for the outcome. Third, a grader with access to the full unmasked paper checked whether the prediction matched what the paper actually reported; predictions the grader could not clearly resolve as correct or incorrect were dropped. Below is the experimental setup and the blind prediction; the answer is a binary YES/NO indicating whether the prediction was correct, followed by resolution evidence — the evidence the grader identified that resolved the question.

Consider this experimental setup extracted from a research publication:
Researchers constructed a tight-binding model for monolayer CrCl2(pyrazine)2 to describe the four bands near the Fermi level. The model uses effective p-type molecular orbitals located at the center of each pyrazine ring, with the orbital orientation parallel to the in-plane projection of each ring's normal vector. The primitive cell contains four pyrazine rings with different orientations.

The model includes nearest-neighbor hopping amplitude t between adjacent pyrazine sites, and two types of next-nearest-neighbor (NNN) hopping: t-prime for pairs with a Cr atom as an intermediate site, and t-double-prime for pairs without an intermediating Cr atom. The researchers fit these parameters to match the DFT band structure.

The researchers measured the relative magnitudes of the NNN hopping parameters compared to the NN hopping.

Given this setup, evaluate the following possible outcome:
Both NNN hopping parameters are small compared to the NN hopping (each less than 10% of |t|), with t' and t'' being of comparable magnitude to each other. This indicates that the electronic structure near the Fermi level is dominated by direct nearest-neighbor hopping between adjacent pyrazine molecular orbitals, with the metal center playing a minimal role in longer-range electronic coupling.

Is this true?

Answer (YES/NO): NO